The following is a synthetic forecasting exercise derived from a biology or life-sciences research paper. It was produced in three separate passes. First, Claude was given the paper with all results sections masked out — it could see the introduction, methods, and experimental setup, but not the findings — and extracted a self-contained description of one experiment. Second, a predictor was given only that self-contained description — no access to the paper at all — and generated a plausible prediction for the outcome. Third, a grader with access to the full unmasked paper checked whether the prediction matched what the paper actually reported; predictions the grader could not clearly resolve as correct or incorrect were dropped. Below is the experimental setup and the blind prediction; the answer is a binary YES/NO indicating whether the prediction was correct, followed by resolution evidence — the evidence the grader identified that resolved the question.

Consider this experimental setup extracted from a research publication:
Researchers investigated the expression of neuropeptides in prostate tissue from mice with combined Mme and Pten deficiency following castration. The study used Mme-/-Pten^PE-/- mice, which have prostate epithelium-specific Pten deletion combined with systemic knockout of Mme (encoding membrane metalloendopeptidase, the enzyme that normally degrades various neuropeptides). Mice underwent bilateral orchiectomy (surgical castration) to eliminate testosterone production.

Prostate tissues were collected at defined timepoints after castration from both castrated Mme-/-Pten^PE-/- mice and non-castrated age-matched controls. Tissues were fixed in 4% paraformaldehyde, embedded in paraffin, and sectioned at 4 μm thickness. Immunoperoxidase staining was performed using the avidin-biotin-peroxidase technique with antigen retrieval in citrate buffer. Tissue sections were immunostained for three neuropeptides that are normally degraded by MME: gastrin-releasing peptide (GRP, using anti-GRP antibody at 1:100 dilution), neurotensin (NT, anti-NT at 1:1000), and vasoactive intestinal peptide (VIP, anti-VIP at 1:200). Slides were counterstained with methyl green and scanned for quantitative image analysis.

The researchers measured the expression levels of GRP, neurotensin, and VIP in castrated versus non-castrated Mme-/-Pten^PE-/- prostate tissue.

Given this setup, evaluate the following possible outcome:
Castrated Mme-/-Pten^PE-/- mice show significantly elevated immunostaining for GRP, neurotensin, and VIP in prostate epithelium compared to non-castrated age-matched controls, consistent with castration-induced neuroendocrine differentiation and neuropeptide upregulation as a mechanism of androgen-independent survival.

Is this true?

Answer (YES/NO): NO